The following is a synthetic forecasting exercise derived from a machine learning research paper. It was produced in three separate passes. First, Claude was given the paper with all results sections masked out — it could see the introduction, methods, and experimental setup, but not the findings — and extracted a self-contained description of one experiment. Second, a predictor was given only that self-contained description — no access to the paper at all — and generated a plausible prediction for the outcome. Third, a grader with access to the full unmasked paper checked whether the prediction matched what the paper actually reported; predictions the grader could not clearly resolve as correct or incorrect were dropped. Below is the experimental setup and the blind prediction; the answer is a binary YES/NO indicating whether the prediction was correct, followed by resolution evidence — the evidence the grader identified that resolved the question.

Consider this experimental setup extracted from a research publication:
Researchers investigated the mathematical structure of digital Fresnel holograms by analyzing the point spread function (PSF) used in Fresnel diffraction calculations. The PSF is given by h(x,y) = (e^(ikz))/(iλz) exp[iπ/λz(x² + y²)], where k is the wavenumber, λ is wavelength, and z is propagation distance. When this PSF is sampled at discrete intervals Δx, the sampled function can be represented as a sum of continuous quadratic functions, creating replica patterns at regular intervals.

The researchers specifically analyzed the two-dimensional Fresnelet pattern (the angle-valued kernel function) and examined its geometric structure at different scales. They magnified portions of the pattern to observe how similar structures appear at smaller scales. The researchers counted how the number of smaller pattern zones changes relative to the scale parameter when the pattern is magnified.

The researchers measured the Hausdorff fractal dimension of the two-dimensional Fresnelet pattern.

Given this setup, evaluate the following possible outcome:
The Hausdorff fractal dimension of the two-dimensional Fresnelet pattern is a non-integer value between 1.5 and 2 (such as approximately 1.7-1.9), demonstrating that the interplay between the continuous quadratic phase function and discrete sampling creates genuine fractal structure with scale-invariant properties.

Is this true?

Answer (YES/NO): NO